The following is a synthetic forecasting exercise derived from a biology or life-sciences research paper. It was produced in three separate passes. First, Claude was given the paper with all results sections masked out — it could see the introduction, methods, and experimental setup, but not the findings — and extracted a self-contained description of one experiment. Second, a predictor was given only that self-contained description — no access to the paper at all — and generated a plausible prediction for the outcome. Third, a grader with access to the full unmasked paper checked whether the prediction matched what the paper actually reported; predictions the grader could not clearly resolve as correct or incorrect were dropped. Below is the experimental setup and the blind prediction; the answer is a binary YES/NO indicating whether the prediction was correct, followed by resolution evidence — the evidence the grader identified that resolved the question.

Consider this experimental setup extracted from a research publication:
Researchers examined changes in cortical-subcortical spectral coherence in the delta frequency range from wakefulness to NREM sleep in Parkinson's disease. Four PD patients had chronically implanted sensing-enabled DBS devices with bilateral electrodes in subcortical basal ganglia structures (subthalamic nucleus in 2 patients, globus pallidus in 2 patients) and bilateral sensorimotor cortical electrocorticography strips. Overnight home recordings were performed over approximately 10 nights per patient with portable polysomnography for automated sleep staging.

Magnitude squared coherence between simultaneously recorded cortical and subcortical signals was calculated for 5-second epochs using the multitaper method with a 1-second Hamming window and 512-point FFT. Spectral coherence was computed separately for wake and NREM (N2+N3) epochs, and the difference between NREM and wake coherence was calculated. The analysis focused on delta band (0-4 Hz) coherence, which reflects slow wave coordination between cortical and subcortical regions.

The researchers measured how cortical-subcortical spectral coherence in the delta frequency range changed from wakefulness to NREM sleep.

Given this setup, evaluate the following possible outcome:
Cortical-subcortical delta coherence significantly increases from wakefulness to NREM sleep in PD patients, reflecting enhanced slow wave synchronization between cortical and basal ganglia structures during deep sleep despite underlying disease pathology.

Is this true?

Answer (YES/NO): YES